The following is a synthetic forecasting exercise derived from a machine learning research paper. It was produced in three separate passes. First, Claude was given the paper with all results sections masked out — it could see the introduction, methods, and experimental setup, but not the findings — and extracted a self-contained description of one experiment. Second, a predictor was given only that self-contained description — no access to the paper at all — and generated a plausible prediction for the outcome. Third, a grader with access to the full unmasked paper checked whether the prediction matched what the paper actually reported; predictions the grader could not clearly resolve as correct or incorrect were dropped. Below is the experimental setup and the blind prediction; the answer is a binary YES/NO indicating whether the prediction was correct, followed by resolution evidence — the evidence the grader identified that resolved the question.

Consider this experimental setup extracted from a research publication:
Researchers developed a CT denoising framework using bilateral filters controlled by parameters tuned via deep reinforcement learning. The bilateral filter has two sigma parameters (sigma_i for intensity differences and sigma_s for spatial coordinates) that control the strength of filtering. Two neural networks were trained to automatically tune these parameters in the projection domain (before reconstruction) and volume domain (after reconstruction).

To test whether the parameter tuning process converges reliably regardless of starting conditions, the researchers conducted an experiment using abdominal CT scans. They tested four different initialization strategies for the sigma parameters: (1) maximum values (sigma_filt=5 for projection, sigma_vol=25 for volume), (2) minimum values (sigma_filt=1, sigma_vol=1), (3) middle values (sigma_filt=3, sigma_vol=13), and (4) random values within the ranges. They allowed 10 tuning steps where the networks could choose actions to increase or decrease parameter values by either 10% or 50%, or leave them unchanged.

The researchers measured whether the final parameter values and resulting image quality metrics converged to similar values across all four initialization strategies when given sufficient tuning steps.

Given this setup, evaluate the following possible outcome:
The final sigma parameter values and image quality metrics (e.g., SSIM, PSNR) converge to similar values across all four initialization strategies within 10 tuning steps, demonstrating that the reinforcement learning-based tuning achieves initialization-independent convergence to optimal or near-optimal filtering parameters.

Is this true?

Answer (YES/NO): NO